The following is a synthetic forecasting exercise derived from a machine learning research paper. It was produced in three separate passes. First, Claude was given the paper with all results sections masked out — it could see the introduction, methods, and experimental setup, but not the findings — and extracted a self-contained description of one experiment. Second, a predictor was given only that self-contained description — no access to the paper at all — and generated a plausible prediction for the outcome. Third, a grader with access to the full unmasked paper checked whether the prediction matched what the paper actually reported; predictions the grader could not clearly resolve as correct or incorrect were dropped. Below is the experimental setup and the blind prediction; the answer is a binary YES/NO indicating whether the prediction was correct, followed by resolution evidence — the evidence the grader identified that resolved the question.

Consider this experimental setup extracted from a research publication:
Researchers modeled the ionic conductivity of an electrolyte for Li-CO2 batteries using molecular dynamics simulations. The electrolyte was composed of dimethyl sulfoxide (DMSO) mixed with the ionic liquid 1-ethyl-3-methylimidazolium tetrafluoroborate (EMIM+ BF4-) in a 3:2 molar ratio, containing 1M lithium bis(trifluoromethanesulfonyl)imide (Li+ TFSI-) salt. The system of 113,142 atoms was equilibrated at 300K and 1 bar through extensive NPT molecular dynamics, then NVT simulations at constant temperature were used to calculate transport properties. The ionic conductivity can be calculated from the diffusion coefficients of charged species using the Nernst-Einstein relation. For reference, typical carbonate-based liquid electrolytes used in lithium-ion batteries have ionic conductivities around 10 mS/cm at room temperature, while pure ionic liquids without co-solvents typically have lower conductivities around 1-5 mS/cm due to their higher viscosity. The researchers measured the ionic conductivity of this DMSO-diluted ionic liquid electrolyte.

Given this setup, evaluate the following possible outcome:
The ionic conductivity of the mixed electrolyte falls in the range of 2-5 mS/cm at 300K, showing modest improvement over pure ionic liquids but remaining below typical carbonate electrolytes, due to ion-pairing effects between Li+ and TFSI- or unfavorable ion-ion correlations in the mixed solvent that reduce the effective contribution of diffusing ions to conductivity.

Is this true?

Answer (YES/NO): NO